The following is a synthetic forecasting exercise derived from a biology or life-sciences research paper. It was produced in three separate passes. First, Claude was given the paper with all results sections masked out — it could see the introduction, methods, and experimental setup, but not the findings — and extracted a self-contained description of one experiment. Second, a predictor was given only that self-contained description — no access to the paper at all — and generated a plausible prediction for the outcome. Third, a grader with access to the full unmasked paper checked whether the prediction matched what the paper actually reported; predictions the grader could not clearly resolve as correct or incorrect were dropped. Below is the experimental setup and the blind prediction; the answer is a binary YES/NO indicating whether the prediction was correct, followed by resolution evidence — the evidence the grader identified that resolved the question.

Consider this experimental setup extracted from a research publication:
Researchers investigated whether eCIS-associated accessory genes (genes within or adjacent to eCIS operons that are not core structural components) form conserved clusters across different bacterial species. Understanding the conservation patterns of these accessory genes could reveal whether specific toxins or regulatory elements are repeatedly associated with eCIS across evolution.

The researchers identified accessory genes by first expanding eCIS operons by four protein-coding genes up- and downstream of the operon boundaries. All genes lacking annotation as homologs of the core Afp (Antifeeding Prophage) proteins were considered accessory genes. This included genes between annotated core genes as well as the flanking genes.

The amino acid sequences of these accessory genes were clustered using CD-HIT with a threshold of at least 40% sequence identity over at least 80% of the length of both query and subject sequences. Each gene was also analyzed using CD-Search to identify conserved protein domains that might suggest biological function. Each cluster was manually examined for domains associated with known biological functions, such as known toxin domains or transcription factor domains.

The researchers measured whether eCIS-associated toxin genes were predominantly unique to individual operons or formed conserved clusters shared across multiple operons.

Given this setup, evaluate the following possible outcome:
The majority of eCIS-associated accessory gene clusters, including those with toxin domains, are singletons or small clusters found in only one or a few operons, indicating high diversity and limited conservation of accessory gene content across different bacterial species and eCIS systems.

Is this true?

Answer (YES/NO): YES